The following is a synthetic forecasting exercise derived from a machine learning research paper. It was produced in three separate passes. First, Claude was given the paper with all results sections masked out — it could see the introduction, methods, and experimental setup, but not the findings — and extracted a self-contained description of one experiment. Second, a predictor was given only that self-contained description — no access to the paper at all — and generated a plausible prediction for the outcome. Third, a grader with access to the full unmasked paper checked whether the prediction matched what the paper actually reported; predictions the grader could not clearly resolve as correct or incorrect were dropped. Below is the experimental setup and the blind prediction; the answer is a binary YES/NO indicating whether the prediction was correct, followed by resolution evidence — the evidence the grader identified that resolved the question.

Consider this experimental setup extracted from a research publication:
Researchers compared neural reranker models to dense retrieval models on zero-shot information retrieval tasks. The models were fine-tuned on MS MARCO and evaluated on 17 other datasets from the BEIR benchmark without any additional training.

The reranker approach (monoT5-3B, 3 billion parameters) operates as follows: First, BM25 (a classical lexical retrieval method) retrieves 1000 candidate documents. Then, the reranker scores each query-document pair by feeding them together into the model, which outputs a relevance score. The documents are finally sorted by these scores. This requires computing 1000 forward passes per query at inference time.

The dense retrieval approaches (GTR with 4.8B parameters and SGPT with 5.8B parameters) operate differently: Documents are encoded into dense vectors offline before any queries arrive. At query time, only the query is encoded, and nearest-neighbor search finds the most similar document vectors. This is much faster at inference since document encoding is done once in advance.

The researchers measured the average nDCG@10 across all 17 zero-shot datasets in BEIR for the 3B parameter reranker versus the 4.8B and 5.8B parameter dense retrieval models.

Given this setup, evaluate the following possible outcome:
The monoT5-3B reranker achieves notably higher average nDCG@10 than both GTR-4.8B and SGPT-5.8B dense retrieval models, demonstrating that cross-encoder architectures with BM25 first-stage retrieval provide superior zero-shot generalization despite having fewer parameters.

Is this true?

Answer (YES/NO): YES